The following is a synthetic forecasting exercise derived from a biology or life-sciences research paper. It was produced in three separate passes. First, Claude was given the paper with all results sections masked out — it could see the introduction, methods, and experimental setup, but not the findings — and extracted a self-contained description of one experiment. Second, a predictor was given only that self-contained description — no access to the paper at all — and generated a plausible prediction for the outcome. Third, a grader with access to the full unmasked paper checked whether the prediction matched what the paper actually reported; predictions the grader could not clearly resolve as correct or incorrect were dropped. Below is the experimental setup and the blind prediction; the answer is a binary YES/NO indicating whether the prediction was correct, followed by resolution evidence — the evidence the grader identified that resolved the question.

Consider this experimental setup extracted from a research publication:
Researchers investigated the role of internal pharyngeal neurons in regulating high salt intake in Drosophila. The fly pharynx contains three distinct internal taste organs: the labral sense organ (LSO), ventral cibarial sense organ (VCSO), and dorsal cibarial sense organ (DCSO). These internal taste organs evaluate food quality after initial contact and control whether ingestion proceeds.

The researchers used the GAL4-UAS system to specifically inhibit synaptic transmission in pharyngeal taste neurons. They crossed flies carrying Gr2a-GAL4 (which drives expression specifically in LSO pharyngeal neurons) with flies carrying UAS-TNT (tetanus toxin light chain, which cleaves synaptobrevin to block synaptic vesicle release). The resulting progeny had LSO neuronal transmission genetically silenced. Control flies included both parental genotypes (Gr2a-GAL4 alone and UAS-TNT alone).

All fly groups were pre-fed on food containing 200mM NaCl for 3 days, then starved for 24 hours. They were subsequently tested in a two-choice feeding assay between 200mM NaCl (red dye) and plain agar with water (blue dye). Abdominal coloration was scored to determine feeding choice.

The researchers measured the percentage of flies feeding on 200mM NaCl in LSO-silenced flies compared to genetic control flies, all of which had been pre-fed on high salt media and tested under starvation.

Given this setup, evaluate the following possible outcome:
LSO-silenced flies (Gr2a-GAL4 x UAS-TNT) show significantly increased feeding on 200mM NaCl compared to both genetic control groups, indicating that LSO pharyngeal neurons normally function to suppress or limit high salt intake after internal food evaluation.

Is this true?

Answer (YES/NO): NO